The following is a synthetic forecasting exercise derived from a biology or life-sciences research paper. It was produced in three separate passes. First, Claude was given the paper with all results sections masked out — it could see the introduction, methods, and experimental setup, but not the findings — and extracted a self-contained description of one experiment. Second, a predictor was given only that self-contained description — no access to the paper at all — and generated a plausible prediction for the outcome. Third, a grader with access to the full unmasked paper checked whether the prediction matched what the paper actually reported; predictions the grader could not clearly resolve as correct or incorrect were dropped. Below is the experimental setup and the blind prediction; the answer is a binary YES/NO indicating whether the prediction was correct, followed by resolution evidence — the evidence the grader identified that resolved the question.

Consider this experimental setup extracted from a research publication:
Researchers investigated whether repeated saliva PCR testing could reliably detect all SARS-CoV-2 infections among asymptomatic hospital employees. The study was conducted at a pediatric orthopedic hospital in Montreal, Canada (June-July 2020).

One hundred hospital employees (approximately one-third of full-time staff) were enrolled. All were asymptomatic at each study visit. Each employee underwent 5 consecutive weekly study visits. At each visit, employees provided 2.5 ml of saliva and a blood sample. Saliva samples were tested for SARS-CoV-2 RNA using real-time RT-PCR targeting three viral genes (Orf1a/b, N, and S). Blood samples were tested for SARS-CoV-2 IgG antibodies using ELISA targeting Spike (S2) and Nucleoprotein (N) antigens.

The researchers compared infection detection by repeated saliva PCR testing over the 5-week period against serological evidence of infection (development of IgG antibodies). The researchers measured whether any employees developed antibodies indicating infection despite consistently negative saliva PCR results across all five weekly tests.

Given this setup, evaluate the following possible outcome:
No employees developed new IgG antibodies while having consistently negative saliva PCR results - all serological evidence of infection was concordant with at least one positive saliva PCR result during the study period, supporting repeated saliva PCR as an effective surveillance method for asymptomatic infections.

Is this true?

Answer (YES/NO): NO